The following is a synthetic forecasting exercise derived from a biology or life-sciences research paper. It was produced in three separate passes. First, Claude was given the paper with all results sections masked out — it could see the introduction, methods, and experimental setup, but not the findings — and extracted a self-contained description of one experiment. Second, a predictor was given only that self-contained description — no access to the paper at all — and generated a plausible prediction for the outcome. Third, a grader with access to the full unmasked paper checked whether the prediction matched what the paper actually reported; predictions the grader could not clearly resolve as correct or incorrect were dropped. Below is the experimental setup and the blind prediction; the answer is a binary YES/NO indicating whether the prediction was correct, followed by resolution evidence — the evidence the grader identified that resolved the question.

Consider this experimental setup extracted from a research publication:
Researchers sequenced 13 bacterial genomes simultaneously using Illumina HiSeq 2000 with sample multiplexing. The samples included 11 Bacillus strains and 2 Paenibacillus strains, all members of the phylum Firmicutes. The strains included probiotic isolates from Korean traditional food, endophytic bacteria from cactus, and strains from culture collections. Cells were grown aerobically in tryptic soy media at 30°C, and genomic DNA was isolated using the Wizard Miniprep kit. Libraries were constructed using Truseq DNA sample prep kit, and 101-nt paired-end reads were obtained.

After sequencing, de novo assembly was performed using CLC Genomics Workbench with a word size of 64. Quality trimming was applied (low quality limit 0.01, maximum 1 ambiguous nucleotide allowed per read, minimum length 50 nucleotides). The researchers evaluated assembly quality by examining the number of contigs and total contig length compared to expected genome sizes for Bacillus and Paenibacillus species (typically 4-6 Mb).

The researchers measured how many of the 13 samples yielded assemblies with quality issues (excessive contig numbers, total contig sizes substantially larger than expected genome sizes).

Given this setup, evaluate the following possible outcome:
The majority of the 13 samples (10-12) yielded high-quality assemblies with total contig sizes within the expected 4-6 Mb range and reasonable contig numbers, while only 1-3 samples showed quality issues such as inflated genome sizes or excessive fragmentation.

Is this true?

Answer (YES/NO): YES